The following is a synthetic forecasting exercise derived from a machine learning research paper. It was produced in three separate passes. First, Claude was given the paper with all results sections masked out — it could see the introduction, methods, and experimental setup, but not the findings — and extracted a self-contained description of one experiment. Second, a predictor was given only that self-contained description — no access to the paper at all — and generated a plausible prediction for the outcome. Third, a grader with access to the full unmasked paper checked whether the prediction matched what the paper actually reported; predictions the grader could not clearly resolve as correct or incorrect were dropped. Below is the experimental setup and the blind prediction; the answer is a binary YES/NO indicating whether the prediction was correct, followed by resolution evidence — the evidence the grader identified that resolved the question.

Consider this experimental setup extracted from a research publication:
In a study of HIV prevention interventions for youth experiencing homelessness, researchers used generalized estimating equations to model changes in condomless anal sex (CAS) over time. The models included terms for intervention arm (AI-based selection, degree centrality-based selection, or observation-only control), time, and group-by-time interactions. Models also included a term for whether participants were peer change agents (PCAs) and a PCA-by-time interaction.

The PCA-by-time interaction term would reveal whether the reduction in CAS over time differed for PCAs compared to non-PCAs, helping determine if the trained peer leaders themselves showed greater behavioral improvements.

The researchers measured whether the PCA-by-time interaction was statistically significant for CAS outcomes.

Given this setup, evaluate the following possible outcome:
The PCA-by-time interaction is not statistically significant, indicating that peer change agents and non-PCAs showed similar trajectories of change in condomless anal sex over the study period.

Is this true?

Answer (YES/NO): YES